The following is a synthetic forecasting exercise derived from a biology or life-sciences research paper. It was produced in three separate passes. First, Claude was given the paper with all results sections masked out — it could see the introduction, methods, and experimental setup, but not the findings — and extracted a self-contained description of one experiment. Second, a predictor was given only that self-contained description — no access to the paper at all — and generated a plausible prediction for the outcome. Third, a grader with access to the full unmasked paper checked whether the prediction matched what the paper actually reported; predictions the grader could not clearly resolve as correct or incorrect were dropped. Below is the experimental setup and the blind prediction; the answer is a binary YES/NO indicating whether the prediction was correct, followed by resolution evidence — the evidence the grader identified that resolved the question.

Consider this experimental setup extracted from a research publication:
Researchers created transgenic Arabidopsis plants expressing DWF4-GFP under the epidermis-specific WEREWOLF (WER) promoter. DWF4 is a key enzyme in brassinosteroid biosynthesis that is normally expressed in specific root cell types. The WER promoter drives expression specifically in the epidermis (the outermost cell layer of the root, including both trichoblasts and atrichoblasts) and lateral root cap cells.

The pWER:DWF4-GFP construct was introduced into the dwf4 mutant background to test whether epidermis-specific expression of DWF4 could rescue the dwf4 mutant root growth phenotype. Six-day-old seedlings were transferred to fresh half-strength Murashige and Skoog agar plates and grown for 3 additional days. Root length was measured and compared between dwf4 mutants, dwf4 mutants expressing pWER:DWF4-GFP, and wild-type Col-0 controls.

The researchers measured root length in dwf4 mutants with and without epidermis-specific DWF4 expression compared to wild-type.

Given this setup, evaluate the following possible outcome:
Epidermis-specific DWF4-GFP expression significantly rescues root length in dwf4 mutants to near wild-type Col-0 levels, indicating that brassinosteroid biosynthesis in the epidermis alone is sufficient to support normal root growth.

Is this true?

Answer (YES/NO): NO